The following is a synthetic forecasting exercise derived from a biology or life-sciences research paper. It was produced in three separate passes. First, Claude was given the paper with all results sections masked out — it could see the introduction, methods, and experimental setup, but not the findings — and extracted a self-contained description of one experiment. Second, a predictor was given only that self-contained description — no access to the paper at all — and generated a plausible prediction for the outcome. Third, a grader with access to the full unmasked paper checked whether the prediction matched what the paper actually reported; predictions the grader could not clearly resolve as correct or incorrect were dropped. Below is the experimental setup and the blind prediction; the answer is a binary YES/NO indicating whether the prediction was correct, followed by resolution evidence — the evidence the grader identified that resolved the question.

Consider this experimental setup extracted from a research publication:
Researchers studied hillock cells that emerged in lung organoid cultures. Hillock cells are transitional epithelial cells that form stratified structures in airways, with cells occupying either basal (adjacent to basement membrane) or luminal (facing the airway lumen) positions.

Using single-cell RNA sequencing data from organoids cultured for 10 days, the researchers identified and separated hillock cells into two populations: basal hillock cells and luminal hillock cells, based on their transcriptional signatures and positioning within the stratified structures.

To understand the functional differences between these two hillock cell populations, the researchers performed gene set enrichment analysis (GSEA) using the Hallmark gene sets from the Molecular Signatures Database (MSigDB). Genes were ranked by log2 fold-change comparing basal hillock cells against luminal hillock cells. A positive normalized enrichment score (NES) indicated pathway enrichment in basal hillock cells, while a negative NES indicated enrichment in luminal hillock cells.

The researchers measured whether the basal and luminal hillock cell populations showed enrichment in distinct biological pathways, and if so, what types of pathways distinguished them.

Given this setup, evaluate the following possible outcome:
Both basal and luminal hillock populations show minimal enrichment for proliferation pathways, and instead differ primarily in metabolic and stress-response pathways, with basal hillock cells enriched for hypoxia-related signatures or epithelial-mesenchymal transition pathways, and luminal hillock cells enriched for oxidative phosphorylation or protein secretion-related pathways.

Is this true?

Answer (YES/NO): NO